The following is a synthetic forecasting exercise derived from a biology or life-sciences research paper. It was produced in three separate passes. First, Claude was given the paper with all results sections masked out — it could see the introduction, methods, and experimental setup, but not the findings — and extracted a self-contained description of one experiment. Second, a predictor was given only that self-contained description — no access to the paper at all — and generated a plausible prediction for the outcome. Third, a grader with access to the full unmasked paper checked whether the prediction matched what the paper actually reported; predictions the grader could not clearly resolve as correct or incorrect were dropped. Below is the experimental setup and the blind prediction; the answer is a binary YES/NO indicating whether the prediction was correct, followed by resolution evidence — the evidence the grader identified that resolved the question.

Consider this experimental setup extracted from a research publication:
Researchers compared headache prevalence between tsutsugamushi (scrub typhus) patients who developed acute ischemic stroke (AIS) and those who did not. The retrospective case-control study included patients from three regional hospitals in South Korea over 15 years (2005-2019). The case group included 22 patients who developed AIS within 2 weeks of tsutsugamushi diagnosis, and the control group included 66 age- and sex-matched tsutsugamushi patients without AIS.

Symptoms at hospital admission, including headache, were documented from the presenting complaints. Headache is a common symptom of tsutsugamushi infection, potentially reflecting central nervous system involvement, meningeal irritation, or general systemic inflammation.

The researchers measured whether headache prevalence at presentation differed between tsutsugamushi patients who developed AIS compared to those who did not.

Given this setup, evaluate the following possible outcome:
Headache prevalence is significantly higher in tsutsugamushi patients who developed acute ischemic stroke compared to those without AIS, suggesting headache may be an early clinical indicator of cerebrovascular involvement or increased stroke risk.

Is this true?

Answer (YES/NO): NO